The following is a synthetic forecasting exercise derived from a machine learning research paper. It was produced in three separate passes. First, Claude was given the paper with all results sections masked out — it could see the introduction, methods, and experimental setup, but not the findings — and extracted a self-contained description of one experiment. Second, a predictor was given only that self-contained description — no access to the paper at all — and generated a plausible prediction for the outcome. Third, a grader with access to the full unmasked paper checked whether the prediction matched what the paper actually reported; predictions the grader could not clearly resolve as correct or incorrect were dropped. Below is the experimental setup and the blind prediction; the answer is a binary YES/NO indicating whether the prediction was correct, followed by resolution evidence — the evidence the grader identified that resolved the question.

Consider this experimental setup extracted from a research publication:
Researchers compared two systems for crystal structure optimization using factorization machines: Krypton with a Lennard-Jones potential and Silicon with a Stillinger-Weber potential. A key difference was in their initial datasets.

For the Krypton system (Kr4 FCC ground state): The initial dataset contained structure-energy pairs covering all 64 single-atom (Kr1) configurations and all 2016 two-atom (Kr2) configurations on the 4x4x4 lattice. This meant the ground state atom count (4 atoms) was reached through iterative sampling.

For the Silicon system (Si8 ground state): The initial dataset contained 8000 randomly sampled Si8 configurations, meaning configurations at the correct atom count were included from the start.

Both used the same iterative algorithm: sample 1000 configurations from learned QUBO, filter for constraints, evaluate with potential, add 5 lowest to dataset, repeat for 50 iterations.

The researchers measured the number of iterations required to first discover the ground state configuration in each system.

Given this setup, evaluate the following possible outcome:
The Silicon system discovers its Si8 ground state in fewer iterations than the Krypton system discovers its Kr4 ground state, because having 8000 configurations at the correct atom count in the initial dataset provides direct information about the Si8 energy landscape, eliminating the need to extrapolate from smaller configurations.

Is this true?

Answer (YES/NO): NO